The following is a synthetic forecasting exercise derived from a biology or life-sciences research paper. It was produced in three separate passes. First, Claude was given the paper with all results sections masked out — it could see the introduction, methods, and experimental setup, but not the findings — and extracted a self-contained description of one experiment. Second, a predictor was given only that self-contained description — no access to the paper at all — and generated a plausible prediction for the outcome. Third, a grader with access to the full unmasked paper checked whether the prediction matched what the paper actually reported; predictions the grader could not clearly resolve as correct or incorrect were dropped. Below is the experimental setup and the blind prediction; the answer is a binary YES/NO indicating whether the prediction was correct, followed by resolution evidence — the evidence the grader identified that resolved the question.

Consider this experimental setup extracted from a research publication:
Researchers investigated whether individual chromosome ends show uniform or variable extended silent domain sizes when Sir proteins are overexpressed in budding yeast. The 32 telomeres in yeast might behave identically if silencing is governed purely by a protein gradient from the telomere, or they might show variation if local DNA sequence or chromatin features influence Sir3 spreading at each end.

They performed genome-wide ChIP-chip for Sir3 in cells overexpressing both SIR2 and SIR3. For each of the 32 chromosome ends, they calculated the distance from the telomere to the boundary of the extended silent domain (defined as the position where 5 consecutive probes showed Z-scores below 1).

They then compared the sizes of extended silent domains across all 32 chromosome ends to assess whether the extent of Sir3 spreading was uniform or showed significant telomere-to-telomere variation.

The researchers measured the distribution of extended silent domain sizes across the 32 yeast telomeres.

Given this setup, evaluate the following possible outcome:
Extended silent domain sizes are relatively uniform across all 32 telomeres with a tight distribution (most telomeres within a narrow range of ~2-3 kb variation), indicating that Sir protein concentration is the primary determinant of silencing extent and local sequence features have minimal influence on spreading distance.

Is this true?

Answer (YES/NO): NO